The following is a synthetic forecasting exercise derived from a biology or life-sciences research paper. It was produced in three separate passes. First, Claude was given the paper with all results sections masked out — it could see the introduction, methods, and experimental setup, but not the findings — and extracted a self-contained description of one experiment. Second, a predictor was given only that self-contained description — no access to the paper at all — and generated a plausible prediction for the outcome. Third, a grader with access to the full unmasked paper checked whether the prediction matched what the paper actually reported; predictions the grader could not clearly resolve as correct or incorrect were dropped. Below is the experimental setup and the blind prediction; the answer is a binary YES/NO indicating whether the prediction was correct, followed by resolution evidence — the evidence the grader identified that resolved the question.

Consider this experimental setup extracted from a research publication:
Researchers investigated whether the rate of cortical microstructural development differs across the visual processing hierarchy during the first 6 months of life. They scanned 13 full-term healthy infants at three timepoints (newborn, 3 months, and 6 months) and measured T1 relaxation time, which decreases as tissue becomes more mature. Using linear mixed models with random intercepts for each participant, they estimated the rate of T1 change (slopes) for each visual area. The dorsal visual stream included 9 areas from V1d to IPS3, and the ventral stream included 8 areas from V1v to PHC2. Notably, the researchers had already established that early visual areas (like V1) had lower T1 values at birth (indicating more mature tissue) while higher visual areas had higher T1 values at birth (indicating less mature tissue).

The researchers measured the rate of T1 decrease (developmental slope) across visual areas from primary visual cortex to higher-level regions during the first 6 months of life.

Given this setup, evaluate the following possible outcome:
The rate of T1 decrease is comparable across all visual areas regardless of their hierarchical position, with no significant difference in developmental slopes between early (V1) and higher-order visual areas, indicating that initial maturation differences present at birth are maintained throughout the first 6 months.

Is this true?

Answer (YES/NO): NO